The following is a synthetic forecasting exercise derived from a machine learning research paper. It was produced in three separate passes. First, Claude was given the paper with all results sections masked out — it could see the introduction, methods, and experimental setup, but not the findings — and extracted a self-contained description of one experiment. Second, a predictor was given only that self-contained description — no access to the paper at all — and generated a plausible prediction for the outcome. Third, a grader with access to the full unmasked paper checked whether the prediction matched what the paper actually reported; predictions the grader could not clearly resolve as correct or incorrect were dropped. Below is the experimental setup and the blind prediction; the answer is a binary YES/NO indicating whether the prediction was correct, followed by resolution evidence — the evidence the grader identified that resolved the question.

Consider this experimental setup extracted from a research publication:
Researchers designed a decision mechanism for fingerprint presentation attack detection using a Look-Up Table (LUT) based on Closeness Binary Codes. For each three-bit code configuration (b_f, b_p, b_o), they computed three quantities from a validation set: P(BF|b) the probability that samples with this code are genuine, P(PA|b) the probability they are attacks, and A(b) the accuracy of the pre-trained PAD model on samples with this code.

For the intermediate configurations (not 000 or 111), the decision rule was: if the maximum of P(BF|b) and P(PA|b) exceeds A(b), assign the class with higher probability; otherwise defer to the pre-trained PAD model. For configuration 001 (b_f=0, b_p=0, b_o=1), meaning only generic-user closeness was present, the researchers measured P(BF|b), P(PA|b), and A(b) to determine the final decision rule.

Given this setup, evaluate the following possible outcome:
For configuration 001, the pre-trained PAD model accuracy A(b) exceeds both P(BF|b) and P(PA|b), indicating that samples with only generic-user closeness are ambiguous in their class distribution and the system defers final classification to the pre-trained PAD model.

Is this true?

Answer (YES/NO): YES